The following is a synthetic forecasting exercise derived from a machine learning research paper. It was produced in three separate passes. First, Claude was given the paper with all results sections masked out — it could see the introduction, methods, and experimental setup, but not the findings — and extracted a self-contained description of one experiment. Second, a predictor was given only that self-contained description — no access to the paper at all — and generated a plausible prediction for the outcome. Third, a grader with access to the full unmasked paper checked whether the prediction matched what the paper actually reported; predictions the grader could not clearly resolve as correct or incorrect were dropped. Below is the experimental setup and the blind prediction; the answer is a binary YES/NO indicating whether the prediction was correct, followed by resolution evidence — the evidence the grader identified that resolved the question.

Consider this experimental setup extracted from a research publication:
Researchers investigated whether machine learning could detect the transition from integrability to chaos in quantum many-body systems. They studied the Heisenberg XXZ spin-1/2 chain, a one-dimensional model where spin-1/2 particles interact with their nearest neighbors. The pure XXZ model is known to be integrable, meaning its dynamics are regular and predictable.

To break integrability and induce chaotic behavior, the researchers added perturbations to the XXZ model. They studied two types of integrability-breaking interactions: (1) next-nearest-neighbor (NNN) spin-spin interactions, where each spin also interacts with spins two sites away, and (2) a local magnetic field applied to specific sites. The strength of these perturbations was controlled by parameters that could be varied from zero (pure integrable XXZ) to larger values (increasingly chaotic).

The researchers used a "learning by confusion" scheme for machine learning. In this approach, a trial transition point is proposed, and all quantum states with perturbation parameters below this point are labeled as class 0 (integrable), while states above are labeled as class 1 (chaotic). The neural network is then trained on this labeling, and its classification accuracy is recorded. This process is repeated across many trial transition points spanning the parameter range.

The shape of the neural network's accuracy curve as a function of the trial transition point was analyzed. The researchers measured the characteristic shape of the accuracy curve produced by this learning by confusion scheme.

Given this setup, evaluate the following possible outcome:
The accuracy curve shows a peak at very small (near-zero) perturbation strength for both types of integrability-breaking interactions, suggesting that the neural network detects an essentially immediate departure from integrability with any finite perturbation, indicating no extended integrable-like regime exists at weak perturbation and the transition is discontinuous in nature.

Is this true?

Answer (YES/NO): NO